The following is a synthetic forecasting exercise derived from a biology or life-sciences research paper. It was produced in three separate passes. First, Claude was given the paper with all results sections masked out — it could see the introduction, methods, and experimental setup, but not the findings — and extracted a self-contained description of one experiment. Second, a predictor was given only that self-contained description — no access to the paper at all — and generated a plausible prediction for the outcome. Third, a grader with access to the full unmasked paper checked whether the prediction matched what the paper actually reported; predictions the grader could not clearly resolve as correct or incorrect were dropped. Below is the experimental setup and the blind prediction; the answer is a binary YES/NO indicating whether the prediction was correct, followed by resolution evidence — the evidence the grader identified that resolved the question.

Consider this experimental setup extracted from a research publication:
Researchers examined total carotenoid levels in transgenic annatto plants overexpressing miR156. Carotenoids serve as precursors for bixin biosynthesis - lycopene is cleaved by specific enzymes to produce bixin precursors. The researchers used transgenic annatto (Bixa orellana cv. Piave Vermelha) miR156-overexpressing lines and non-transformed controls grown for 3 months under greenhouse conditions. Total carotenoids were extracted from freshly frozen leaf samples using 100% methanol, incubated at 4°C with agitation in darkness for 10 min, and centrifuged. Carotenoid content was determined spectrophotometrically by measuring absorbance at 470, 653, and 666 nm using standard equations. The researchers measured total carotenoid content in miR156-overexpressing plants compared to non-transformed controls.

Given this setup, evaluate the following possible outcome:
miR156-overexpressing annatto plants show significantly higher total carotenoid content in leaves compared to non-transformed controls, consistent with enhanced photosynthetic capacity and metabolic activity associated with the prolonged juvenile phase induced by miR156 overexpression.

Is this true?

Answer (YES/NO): NO